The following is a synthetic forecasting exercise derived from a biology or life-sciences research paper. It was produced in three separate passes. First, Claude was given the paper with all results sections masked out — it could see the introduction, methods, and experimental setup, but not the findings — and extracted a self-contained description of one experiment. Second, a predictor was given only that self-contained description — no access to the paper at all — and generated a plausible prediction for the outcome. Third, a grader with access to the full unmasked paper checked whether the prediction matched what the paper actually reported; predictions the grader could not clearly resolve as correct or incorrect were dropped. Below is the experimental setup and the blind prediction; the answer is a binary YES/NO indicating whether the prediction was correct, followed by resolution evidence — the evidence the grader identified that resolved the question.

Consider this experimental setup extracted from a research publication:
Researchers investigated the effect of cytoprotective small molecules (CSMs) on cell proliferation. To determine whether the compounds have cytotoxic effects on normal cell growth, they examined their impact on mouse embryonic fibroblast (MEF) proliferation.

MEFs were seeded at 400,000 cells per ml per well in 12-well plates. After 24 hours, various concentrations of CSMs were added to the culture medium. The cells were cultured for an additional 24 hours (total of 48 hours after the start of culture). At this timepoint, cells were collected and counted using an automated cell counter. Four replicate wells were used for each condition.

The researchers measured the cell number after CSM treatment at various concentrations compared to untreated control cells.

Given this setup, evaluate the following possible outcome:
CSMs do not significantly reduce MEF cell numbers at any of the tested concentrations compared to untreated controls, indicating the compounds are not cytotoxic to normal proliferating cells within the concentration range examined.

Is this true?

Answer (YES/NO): NO